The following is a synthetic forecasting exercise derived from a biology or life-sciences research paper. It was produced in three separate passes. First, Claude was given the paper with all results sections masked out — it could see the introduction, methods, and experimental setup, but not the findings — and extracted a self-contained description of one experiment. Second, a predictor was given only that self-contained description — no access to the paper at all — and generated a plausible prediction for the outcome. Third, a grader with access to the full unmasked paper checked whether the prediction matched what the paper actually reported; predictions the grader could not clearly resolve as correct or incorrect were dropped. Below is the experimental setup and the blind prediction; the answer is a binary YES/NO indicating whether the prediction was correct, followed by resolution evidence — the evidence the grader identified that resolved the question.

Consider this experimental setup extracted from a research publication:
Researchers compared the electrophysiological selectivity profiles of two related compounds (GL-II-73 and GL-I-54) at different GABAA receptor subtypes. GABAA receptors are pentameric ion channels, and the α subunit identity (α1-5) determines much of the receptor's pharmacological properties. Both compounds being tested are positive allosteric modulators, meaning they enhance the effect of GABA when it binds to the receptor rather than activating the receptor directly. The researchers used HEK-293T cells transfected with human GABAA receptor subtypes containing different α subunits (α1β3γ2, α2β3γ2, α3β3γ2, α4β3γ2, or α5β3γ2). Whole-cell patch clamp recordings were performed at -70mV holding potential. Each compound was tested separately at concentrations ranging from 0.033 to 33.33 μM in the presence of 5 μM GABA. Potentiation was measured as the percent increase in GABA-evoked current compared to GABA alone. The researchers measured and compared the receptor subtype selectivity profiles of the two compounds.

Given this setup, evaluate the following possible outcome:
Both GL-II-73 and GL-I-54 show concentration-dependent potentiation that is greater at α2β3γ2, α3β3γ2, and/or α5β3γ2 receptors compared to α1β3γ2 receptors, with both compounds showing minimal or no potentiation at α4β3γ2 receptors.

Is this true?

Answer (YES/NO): YES